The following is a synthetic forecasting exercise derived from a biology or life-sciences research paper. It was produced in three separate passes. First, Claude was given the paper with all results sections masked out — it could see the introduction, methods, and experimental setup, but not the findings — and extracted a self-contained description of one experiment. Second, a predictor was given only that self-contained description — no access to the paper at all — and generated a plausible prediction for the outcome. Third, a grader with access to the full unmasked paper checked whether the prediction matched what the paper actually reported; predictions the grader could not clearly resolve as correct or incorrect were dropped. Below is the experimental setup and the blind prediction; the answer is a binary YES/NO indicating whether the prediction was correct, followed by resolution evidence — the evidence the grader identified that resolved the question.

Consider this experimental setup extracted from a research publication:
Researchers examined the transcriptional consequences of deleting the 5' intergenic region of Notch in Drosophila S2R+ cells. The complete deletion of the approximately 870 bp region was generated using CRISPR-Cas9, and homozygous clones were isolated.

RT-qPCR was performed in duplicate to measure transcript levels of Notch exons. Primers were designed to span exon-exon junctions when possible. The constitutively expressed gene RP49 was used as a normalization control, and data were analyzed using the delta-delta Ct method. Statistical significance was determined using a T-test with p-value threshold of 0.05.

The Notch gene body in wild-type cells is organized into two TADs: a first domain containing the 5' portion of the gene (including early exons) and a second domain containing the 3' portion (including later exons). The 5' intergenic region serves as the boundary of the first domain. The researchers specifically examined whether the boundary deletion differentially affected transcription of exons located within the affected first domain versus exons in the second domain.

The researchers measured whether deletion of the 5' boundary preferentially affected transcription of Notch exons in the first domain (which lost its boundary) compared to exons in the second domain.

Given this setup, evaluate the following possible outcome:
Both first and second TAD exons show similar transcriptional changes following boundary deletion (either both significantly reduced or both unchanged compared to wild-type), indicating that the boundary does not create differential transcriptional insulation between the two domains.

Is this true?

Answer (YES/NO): NO